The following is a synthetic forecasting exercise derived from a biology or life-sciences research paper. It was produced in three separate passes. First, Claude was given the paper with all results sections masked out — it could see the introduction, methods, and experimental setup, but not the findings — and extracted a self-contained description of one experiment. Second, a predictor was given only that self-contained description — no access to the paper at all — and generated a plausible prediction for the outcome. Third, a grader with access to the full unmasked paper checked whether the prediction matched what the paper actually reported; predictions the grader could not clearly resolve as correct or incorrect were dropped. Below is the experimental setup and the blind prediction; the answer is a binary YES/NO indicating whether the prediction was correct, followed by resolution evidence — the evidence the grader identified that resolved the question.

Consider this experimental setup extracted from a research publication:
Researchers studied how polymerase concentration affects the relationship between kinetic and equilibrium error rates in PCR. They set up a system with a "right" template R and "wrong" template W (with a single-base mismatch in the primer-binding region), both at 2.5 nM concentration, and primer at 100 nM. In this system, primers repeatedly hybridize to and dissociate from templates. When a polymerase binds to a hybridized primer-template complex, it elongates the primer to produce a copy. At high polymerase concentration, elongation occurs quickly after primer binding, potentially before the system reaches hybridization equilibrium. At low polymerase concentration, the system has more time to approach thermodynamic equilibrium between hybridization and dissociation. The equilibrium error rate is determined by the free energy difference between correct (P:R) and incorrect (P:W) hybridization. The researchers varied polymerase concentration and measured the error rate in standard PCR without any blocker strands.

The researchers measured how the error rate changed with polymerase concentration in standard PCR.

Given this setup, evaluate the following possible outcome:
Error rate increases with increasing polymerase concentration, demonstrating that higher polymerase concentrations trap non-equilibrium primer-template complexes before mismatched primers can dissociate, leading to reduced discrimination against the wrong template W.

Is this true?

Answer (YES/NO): YES